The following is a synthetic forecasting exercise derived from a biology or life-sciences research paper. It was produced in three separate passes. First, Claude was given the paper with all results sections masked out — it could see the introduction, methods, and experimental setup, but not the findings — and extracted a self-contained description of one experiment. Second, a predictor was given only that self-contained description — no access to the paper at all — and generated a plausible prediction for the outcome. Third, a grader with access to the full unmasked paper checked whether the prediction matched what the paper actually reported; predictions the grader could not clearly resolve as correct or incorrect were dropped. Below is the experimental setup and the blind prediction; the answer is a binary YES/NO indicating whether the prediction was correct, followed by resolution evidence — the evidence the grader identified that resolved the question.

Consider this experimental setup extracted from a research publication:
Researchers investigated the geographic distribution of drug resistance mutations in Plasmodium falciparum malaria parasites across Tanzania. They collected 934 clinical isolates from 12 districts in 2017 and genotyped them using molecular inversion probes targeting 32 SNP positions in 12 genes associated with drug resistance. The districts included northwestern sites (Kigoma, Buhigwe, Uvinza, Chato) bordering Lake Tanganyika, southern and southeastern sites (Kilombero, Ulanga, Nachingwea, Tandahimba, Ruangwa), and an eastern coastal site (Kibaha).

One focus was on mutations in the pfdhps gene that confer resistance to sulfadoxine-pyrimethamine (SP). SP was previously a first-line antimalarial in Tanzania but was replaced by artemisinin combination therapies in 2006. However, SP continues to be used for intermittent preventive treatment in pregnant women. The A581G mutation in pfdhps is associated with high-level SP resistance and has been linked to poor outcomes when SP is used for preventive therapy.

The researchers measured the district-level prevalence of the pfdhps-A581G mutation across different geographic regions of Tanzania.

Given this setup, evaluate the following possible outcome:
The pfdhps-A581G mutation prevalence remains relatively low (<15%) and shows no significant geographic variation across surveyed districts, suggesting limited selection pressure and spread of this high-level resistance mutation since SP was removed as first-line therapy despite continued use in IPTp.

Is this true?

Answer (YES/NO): NO